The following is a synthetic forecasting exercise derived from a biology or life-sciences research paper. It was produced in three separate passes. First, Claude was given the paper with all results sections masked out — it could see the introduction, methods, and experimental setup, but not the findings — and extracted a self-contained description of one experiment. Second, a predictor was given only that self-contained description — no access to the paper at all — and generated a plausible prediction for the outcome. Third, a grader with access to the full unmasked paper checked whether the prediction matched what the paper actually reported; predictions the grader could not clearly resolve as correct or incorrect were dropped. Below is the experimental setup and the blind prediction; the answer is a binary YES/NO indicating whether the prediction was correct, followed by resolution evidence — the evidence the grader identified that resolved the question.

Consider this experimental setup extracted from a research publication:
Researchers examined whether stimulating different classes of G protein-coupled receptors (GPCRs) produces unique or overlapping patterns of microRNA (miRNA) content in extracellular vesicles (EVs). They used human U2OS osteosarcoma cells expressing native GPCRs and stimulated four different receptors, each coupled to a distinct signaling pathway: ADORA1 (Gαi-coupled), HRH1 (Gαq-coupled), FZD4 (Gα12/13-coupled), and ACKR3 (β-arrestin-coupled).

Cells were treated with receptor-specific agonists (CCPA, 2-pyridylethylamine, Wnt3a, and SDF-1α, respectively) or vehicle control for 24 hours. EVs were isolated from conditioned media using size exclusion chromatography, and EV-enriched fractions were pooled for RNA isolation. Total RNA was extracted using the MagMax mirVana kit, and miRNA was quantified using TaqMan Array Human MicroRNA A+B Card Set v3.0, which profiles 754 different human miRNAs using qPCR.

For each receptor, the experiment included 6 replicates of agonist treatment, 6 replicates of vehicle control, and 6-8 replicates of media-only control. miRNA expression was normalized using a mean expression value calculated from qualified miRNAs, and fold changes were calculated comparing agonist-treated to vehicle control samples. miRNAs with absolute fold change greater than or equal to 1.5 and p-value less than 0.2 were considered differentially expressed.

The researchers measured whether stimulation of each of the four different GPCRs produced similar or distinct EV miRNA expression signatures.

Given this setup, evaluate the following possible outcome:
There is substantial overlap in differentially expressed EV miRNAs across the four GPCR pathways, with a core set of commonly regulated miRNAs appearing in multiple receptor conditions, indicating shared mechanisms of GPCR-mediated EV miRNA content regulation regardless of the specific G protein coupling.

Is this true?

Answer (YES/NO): NO